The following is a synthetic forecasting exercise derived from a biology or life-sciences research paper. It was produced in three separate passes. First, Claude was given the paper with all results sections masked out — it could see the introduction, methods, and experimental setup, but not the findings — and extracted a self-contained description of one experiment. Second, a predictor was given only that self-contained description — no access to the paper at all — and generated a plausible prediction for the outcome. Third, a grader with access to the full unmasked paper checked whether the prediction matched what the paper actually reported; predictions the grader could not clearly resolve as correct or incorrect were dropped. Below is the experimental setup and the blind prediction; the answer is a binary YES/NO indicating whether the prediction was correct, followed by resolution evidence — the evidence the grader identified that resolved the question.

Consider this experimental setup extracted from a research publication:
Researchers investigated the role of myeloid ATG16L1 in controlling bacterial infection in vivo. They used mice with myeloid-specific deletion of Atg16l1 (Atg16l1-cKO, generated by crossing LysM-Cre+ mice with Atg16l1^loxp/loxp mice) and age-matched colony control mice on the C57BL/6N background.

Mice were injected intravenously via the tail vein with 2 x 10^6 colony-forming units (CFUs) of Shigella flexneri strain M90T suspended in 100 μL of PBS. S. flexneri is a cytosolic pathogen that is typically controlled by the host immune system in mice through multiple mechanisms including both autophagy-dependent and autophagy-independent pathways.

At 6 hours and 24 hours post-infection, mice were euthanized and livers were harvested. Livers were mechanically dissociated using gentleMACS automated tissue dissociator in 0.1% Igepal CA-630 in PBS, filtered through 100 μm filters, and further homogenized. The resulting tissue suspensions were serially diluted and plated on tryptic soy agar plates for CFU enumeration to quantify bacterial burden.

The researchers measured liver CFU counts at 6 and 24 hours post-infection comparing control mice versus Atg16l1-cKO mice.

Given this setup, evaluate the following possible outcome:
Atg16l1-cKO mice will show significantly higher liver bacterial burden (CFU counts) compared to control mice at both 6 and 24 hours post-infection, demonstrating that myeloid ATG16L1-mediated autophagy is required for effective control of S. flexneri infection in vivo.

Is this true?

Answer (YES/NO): NO